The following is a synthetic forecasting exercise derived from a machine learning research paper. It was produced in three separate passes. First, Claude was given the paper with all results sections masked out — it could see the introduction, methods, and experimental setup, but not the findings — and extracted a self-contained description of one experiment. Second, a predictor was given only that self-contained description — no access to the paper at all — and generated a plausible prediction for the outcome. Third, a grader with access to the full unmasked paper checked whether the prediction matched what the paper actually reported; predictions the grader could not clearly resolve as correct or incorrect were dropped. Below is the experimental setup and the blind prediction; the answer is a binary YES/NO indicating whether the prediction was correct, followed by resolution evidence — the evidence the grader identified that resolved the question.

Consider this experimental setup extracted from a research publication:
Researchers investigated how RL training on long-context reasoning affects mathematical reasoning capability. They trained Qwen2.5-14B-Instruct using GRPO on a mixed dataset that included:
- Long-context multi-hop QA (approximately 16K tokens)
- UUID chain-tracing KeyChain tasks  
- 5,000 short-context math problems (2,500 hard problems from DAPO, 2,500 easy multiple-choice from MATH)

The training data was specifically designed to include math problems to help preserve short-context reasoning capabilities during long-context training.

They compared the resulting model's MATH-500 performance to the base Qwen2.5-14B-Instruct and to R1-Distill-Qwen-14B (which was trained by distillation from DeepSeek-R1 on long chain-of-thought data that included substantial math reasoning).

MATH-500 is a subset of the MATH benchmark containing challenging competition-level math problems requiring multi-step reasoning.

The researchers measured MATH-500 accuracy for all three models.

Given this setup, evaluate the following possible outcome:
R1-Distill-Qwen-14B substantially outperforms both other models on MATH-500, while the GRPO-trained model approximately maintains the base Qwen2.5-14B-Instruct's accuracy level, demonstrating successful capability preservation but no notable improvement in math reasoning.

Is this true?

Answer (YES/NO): YES